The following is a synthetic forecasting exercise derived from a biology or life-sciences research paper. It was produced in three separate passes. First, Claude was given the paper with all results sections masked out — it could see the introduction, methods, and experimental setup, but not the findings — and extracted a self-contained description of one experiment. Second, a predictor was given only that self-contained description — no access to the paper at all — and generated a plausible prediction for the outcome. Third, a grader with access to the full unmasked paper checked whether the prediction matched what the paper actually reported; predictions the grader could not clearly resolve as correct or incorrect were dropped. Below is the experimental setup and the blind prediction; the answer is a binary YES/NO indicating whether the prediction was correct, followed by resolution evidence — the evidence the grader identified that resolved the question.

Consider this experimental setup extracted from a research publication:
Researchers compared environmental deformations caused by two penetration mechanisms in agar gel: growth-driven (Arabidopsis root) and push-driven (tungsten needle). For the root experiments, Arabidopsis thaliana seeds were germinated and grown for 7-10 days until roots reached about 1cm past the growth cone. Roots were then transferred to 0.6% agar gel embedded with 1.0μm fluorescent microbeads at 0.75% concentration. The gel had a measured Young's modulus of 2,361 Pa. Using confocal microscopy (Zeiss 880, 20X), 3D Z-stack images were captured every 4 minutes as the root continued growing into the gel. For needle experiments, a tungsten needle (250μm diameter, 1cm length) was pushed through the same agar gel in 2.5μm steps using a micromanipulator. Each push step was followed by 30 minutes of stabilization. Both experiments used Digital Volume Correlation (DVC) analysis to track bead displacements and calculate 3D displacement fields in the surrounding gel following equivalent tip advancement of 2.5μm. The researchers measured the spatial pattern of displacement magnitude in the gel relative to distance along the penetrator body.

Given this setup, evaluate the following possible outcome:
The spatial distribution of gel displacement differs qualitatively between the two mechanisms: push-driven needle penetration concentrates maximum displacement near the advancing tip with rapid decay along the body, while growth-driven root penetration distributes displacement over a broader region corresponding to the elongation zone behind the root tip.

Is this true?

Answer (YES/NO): NO